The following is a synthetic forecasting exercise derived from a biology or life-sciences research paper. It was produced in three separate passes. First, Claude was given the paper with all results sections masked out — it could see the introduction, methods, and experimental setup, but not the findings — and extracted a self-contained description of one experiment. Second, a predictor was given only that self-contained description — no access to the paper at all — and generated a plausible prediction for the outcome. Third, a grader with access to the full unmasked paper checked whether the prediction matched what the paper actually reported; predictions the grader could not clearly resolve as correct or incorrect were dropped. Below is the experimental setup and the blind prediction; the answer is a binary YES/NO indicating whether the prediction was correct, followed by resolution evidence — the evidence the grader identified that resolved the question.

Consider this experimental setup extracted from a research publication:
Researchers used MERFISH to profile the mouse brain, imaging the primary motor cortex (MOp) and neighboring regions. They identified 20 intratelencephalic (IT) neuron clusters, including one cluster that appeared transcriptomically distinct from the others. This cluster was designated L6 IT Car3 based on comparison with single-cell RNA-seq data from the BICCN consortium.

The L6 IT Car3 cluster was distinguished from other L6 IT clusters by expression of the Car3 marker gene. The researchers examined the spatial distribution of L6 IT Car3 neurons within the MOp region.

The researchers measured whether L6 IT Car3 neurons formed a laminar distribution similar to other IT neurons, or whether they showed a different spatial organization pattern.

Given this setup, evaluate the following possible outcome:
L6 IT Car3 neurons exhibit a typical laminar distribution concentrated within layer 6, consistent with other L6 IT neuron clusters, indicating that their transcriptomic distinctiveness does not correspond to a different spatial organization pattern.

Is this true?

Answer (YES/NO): NO